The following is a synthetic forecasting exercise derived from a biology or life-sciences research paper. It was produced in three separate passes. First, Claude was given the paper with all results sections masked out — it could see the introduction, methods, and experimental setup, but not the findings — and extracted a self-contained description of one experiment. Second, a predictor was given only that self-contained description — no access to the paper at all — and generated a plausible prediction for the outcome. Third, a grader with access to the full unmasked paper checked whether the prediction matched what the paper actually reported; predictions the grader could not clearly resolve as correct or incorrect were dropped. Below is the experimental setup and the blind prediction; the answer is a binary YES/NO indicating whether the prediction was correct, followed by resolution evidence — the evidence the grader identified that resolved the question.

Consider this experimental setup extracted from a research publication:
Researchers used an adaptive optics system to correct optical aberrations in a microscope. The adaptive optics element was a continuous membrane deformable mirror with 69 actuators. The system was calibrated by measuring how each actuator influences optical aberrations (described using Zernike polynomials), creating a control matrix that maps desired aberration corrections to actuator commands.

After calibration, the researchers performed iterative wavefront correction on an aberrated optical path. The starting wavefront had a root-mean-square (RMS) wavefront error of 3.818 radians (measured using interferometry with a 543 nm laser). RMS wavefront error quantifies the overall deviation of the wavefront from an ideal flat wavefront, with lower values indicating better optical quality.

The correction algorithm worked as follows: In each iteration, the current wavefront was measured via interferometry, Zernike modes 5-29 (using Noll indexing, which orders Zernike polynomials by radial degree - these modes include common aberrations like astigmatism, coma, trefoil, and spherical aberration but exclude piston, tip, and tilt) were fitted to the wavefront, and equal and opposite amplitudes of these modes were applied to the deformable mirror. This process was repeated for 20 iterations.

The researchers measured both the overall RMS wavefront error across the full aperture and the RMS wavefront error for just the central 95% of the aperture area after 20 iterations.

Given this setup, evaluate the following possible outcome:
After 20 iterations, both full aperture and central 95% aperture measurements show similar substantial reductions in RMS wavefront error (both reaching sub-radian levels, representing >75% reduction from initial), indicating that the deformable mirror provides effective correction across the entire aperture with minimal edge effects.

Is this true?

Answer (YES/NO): NO